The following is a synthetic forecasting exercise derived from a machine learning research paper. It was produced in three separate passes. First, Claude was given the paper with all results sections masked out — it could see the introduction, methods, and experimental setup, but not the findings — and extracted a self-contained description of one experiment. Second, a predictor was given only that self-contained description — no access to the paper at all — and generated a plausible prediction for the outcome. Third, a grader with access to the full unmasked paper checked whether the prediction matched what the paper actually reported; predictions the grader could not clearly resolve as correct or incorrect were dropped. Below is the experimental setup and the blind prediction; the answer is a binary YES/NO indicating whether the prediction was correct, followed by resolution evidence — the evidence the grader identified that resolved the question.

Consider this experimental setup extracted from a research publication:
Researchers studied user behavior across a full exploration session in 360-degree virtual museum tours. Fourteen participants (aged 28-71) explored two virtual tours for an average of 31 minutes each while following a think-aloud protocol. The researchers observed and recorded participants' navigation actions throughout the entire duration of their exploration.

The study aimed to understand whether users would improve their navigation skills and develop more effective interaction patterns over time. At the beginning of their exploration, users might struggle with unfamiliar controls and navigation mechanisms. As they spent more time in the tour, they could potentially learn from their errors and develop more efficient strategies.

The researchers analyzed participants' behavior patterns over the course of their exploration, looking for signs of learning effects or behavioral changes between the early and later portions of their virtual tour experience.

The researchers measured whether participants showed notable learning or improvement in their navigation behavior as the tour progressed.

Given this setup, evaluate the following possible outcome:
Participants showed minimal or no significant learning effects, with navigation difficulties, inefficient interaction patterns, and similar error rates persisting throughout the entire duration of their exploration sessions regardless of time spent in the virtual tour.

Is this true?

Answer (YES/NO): YES